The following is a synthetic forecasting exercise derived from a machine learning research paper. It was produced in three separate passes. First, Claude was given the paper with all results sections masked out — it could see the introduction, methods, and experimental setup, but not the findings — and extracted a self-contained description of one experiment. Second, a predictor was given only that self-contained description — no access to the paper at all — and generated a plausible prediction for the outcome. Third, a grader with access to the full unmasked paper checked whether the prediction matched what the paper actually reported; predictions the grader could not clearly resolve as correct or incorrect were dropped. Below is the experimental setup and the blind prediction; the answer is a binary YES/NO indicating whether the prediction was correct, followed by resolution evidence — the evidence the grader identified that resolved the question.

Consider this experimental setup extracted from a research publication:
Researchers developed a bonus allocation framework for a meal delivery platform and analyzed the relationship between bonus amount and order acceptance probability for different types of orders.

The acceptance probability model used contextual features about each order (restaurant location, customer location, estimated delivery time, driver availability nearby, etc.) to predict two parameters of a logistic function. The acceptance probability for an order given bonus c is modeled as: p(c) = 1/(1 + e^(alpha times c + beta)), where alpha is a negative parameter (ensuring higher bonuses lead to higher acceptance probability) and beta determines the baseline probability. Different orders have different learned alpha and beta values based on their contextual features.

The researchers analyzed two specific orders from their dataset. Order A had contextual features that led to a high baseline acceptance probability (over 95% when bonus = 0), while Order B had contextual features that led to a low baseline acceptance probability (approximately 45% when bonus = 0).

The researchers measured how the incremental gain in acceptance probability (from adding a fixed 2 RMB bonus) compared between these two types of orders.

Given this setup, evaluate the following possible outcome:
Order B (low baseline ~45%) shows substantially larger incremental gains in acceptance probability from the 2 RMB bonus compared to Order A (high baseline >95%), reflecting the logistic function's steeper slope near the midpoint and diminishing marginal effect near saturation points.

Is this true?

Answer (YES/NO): YES